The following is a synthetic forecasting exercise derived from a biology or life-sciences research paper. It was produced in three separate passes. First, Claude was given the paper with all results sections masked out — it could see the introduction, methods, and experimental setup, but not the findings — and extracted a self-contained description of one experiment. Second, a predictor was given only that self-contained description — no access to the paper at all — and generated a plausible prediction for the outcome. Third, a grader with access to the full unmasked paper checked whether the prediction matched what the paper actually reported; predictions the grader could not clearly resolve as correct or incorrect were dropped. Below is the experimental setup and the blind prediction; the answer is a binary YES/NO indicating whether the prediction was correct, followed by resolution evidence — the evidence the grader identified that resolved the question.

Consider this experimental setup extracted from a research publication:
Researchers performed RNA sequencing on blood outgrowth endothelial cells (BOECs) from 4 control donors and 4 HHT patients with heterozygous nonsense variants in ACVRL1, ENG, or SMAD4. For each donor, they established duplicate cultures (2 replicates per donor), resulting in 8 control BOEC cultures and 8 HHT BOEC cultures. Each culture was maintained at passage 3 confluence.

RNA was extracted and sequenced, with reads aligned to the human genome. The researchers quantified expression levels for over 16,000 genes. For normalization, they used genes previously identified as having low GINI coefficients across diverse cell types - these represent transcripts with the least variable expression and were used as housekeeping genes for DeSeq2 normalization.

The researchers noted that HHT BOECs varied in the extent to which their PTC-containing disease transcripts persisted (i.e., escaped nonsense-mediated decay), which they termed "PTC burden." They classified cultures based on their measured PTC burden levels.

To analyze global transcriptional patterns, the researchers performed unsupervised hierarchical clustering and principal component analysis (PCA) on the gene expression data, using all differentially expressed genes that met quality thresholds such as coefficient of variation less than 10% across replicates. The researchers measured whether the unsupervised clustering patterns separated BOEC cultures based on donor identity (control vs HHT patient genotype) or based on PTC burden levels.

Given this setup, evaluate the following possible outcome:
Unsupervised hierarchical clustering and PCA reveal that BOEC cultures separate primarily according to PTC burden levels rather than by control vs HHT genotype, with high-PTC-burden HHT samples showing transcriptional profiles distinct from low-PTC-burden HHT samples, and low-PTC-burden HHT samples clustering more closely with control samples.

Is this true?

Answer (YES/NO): NO